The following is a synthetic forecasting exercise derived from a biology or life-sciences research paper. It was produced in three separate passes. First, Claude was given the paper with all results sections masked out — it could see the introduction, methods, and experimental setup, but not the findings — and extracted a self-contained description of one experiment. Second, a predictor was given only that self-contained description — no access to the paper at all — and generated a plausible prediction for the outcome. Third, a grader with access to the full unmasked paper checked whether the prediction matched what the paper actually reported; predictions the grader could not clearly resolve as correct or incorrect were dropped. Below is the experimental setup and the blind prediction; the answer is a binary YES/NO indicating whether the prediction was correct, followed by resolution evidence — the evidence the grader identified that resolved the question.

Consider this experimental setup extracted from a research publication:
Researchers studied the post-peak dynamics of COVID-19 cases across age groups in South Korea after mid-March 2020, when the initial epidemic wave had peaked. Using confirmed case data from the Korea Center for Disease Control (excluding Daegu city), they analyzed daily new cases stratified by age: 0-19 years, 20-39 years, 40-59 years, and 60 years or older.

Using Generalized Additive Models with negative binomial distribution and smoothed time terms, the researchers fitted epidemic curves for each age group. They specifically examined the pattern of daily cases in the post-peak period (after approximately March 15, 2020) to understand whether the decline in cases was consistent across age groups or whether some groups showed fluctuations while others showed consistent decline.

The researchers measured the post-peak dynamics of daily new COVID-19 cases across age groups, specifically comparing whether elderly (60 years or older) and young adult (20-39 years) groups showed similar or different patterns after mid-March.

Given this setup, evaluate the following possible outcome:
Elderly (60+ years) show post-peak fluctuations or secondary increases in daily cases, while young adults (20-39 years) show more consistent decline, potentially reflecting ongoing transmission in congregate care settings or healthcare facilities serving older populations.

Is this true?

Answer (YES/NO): NO